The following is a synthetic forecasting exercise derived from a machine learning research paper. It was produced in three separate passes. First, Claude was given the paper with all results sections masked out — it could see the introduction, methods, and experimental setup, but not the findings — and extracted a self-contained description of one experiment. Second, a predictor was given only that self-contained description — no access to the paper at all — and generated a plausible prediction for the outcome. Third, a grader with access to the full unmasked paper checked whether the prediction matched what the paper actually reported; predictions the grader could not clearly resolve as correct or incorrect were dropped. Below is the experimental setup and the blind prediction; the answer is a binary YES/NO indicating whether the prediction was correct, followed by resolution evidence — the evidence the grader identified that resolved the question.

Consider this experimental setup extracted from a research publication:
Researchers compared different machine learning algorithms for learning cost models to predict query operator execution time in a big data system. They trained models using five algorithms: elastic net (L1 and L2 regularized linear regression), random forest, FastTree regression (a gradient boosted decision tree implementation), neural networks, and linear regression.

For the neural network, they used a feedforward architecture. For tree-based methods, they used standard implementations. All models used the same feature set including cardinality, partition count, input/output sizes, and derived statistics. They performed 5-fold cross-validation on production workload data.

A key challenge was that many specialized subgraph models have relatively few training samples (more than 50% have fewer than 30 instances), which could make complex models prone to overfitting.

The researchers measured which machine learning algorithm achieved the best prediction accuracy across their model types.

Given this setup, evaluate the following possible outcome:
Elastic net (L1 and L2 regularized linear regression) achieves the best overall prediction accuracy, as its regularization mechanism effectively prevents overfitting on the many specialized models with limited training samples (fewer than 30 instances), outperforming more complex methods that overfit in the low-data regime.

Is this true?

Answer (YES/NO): NO